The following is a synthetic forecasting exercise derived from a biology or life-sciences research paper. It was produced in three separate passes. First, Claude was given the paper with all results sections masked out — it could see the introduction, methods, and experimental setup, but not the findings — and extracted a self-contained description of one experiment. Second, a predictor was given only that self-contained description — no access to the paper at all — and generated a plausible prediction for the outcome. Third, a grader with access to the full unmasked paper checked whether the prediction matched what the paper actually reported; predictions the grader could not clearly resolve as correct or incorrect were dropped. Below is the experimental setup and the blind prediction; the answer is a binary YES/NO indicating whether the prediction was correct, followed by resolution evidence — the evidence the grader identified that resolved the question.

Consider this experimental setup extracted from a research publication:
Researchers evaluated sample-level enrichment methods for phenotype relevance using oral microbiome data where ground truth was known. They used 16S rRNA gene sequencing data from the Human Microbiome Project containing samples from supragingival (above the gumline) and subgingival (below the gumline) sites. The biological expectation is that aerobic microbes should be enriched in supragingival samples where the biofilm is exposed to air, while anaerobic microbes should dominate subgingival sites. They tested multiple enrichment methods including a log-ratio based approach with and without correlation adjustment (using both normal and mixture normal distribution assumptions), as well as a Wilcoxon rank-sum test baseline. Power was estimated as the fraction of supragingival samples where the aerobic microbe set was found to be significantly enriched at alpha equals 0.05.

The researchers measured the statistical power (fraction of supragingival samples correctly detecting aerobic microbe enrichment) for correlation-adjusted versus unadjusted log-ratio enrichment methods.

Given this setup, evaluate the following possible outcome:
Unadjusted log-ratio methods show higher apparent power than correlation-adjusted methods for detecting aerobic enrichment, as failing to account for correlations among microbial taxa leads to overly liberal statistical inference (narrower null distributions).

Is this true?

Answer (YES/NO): NO